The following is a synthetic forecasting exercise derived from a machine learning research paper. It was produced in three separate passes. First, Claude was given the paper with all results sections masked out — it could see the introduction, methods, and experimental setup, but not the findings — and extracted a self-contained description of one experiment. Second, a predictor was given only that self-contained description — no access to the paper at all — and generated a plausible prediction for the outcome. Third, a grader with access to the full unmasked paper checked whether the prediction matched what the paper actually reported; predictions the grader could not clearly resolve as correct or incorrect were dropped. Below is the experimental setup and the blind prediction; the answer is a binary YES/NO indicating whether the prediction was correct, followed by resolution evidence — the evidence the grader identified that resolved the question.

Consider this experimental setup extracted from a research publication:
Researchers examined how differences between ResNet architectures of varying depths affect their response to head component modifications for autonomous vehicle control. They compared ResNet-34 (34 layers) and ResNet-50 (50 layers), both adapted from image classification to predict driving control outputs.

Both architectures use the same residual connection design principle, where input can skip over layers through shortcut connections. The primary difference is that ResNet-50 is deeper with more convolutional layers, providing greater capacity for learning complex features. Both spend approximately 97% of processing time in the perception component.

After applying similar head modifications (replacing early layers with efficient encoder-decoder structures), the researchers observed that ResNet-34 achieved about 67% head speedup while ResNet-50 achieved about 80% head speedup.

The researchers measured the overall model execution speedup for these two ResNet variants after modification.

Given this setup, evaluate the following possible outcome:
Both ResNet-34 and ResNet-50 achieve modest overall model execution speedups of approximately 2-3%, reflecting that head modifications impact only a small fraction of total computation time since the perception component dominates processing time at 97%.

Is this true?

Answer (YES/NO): NO